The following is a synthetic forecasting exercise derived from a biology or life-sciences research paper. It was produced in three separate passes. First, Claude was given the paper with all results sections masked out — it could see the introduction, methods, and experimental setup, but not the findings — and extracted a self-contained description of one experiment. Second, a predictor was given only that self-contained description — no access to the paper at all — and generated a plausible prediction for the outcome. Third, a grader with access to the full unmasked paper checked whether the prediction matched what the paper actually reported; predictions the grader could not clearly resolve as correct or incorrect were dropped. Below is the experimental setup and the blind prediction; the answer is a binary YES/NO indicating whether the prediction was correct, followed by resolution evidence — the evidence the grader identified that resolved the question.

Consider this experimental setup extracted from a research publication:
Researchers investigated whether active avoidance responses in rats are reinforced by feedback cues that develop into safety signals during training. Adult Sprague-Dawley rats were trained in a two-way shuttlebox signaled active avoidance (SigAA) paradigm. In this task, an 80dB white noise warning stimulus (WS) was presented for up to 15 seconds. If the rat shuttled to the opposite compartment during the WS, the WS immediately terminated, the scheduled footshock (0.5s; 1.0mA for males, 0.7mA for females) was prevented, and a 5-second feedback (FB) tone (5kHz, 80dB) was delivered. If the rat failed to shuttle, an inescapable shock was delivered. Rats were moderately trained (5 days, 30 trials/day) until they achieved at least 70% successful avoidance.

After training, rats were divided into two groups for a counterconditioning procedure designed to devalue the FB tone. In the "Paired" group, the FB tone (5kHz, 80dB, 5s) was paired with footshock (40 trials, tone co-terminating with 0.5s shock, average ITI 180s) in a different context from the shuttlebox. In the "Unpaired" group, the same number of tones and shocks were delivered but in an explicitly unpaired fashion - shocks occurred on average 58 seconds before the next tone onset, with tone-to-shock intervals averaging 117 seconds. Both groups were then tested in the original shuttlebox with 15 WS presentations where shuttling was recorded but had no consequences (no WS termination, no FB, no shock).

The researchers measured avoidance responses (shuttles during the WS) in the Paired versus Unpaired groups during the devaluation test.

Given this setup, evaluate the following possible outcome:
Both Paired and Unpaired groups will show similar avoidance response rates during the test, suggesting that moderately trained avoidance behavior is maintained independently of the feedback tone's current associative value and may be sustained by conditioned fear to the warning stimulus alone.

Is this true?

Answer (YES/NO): NO